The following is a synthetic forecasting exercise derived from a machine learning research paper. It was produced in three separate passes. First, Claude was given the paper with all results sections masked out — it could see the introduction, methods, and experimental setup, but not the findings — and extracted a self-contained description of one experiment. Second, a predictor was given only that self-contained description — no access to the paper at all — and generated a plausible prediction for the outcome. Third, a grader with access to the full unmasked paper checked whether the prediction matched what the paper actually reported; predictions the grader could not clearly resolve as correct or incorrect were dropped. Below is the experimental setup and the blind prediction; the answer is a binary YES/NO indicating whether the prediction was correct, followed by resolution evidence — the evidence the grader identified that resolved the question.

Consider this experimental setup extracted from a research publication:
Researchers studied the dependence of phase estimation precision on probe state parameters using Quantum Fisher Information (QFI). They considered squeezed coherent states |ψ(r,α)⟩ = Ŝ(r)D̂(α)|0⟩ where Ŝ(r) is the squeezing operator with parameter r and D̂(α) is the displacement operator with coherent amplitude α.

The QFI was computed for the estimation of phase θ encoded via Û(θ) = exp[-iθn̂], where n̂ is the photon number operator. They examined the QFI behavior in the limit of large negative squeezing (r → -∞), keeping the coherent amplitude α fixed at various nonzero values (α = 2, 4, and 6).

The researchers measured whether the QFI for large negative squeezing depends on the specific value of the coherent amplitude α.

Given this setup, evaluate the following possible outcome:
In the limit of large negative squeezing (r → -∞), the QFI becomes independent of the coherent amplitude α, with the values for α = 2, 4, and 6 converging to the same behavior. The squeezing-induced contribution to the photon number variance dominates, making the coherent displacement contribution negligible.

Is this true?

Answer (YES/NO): YES